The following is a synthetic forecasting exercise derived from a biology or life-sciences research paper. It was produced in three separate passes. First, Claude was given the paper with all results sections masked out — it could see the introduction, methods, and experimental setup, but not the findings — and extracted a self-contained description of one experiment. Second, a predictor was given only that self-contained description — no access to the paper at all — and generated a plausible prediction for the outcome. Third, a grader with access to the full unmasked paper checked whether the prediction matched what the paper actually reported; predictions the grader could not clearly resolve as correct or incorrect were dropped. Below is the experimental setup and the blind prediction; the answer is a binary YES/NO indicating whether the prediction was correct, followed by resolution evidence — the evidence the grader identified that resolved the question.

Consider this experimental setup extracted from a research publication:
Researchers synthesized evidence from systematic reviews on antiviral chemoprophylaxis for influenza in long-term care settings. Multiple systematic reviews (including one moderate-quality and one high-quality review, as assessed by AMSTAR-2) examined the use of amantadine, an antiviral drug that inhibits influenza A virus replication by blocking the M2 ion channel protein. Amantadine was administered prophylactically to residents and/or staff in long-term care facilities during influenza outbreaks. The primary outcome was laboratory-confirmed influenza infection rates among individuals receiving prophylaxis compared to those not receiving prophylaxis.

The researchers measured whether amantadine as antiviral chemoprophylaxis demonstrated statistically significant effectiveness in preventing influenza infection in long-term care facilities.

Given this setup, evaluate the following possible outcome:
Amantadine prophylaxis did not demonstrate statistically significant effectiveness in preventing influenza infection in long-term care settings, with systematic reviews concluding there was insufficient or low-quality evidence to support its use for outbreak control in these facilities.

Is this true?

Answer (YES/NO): NO